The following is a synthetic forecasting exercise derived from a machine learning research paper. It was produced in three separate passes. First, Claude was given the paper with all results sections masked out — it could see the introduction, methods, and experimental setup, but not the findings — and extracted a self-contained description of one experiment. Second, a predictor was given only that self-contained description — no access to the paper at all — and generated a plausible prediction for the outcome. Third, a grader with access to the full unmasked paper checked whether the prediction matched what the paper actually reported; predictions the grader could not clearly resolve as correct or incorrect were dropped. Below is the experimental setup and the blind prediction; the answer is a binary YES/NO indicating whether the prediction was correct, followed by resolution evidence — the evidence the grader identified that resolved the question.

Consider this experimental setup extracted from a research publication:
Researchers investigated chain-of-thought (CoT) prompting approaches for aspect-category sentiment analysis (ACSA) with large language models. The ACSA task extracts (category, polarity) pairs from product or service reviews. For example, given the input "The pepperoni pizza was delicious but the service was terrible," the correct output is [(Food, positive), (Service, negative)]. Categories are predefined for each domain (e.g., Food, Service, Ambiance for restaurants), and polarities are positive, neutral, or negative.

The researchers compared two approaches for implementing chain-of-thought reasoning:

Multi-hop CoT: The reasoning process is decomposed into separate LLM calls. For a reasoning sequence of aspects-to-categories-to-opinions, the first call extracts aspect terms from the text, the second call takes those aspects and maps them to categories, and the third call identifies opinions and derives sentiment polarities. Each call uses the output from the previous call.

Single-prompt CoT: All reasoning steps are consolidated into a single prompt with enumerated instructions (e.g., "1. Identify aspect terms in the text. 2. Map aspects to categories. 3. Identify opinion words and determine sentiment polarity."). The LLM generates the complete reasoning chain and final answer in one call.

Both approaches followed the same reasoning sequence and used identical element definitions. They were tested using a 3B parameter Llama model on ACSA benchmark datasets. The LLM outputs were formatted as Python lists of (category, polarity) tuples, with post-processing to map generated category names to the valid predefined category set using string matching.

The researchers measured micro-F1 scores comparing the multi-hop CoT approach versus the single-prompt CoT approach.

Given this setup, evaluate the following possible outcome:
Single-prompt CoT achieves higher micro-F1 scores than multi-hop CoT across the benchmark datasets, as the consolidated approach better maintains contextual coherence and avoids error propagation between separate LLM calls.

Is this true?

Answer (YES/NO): YES